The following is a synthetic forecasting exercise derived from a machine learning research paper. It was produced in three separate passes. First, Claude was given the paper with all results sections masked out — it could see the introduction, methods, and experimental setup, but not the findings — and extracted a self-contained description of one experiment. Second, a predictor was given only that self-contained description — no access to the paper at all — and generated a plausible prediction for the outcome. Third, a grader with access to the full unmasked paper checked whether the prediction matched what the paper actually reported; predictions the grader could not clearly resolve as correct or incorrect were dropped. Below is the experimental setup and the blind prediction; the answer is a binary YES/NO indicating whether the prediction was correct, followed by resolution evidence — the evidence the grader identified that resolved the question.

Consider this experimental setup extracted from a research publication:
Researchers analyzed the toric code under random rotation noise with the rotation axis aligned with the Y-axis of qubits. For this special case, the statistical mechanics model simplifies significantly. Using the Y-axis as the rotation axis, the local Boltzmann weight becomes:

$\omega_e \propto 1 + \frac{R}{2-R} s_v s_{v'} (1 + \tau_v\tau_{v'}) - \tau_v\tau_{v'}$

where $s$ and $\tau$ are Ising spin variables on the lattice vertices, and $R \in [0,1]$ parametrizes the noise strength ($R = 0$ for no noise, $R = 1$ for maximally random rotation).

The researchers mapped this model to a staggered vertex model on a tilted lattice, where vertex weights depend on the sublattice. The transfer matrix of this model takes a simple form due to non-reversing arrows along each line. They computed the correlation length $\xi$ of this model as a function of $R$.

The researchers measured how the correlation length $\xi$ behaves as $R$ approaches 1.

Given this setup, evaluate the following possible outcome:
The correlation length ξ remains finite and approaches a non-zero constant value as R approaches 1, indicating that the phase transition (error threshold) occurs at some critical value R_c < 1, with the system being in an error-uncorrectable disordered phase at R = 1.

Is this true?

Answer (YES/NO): NO